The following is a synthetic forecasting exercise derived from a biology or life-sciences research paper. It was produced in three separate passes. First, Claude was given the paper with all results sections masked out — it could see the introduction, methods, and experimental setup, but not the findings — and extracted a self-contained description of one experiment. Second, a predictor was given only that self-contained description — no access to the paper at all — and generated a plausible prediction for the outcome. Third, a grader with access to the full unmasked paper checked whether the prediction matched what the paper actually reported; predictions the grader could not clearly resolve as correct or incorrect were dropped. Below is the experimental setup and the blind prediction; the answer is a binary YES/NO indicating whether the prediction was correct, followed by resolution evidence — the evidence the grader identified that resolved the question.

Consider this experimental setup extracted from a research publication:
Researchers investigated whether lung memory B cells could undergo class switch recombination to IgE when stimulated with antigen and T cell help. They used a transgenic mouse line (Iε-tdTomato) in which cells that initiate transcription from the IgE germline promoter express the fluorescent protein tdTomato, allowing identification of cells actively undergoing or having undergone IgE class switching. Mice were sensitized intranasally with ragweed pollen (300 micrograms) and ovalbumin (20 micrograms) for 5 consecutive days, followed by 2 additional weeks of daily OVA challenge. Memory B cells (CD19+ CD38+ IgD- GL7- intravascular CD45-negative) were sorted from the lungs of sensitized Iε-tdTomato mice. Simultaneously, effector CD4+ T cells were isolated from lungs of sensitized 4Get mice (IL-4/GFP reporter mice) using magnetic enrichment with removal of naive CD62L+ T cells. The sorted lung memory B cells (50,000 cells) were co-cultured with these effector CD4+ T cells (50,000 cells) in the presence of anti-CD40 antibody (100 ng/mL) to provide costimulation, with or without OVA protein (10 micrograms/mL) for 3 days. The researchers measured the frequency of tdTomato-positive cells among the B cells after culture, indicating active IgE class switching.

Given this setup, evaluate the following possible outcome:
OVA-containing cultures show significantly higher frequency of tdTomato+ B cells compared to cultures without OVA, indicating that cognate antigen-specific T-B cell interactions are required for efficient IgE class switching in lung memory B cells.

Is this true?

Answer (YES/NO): YES